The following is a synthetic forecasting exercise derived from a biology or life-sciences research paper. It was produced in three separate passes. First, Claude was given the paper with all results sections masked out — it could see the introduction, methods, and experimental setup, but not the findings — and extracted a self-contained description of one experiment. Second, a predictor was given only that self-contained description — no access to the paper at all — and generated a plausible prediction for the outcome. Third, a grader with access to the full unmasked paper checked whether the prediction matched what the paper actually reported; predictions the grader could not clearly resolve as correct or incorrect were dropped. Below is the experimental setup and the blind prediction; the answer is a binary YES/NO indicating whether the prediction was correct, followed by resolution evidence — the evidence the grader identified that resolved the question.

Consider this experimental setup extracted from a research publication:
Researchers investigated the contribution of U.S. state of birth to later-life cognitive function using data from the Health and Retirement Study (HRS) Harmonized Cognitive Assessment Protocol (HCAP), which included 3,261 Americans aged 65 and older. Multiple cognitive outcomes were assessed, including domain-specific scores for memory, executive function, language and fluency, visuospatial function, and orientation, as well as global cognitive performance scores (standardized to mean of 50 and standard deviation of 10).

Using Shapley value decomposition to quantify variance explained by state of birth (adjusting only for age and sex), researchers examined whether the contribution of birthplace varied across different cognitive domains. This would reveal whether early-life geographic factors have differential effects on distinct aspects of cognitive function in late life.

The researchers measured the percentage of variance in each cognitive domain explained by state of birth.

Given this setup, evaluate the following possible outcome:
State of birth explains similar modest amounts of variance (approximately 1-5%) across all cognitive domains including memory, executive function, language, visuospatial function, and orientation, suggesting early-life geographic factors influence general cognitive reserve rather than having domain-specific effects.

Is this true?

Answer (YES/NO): NO